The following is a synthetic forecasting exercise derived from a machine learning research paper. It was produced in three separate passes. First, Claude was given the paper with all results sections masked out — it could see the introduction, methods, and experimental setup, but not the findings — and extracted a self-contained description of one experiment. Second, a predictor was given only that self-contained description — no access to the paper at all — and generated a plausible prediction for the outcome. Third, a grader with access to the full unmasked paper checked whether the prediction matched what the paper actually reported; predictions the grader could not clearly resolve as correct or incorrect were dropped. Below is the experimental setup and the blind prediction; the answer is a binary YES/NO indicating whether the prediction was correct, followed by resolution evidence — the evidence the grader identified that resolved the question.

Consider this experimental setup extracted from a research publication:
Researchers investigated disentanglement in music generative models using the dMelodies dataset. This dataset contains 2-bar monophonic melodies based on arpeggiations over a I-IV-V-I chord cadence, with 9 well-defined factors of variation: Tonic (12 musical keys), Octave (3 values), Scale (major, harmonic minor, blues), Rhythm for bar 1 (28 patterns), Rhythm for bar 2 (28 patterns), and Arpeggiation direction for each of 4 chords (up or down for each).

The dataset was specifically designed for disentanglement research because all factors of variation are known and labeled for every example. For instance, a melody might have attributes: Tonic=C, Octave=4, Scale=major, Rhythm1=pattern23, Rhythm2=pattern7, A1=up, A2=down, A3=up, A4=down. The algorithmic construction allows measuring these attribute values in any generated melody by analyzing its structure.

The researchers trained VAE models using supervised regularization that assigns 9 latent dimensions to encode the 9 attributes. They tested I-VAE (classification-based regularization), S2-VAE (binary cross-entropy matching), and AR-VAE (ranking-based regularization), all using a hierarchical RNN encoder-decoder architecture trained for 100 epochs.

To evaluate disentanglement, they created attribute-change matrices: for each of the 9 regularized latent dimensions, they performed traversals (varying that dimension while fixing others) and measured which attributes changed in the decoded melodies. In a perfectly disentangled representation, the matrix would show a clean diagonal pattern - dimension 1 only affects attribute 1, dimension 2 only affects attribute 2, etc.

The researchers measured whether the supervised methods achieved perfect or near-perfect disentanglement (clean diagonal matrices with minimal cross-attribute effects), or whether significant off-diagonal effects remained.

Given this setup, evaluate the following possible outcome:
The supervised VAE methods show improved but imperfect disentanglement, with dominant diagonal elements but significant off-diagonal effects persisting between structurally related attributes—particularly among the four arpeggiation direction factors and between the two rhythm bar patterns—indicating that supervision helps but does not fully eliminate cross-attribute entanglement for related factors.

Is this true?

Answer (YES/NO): NO